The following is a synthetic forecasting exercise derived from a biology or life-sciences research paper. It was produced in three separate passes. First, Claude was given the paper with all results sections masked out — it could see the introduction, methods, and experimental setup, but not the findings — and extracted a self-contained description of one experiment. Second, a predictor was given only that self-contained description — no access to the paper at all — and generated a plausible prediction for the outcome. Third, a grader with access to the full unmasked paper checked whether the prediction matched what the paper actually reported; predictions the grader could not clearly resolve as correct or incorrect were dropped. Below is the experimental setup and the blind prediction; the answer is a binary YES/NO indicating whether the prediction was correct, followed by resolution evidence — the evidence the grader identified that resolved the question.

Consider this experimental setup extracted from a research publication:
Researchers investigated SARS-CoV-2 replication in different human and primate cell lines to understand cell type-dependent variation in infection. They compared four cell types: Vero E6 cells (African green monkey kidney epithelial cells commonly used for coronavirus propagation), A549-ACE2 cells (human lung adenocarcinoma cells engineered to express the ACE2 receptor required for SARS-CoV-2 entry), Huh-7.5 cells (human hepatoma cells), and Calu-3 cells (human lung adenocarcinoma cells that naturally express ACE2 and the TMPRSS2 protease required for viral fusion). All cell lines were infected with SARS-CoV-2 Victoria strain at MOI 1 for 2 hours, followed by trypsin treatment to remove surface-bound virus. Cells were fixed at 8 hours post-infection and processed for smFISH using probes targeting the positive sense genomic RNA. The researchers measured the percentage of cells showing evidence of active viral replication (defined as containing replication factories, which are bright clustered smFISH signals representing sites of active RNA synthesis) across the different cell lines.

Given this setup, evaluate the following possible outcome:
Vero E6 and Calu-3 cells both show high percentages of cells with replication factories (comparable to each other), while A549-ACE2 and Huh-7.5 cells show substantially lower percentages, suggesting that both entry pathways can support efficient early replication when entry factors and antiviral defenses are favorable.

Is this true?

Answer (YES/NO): NO